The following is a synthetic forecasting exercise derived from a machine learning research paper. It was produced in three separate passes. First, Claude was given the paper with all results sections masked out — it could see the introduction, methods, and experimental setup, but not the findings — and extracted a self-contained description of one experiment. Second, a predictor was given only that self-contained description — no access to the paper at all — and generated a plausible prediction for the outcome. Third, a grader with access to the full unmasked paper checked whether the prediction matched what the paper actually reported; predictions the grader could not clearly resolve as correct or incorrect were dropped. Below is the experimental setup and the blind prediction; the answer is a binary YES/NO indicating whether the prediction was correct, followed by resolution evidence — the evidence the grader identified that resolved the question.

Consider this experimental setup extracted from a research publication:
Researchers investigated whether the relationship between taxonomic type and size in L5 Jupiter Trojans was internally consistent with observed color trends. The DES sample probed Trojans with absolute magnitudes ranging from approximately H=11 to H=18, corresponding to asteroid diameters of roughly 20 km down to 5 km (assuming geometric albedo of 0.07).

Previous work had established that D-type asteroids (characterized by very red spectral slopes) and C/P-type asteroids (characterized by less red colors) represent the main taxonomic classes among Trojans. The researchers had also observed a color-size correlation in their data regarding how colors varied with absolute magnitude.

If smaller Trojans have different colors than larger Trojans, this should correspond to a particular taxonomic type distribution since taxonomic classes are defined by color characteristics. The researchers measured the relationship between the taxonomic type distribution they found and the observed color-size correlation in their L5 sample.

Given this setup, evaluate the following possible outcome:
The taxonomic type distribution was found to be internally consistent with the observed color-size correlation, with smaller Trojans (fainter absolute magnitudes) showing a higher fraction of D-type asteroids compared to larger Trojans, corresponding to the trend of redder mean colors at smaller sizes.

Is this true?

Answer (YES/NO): NO